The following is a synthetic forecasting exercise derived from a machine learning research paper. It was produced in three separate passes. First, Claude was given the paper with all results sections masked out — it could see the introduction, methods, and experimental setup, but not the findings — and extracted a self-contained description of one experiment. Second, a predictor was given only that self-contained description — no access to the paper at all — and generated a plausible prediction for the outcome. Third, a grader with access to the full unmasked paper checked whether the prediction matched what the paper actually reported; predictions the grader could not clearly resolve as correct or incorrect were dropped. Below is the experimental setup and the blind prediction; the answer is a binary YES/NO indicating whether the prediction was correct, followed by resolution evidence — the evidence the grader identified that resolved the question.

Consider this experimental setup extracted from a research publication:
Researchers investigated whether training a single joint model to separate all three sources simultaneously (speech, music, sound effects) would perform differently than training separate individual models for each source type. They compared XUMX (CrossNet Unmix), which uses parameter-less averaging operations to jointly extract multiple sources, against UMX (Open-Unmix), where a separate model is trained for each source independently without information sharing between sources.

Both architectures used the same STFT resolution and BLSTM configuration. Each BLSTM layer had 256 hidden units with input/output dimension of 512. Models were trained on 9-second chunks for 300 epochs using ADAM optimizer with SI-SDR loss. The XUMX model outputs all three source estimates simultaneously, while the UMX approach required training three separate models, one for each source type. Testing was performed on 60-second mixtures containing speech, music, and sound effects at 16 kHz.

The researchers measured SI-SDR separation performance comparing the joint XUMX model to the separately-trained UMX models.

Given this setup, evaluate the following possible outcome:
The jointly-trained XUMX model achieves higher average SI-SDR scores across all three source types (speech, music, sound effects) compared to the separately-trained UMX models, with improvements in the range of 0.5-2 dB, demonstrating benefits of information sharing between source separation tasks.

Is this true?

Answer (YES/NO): NO